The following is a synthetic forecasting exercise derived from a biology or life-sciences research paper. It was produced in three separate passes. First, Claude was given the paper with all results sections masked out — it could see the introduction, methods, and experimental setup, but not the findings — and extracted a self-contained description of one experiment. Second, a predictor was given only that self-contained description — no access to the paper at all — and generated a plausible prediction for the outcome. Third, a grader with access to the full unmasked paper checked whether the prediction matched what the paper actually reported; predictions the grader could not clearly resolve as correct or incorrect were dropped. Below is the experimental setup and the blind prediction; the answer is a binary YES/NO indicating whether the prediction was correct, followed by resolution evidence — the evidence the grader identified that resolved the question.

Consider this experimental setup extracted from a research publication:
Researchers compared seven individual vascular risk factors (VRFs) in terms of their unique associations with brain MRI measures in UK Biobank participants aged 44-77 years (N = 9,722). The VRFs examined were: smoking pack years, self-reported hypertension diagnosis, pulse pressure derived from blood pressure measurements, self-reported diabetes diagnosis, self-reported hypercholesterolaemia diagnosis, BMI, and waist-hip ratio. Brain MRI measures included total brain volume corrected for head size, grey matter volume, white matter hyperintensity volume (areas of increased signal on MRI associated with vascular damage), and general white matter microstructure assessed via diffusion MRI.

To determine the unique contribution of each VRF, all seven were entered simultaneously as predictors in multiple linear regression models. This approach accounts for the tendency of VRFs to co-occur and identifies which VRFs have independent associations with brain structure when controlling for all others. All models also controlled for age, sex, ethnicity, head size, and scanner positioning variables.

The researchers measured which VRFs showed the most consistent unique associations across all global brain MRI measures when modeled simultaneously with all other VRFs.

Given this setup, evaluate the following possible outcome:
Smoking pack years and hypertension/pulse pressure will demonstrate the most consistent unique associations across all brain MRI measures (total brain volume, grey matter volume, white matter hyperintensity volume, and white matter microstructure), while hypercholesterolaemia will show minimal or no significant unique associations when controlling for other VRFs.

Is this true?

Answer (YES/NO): NO